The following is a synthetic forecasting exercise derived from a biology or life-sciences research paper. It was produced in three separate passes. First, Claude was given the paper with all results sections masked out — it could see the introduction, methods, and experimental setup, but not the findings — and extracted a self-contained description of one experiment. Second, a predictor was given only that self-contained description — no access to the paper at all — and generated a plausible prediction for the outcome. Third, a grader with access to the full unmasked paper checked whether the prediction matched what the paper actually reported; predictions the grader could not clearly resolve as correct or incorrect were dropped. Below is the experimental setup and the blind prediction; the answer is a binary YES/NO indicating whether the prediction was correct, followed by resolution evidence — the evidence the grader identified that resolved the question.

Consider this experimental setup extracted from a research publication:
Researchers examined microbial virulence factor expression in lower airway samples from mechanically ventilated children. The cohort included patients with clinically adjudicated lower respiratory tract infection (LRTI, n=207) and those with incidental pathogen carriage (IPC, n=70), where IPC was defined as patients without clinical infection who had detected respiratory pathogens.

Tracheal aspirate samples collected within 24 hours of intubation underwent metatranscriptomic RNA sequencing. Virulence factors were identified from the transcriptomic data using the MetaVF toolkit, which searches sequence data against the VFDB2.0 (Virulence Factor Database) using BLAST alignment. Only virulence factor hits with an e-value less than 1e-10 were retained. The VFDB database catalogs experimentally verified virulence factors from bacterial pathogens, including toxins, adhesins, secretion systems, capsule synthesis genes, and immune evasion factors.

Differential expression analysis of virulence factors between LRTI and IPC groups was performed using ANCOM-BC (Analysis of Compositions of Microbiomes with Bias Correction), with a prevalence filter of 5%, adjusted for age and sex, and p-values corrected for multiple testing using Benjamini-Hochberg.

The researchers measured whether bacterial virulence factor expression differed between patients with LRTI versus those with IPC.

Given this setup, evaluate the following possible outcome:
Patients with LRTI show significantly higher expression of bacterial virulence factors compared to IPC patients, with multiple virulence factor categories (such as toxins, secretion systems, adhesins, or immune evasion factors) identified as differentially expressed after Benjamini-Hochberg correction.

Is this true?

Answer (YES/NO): NO